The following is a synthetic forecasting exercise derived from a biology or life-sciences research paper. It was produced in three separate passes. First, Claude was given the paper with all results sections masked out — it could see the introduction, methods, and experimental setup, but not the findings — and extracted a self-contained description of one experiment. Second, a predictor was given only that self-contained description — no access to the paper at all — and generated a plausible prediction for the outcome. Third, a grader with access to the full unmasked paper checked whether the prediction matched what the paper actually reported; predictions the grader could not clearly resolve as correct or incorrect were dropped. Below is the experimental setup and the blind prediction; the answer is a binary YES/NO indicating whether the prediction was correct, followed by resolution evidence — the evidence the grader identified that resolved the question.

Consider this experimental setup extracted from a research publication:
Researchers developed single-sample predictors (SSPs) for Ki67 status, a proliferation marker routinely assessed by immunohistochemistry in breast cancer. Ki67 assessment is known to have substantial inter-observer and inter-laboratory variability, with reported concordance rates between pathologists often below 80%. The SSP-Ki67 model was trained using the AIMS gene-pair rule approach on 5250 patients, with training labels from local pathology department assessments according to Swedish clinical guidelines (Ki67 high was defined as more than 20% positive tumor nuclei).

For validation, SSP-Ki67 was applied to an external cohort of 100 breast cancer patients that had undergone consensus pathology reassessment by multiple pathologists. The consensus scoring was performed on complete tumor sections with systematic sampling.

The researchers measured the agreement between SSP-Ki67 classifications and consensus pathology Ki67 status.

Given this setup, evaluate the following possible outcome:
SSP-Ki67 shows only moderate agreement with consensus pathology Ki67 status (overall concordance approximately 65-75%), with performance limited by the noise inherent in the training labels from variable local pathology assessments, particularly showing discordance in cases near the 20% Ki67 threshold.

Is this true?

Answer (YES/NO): NO